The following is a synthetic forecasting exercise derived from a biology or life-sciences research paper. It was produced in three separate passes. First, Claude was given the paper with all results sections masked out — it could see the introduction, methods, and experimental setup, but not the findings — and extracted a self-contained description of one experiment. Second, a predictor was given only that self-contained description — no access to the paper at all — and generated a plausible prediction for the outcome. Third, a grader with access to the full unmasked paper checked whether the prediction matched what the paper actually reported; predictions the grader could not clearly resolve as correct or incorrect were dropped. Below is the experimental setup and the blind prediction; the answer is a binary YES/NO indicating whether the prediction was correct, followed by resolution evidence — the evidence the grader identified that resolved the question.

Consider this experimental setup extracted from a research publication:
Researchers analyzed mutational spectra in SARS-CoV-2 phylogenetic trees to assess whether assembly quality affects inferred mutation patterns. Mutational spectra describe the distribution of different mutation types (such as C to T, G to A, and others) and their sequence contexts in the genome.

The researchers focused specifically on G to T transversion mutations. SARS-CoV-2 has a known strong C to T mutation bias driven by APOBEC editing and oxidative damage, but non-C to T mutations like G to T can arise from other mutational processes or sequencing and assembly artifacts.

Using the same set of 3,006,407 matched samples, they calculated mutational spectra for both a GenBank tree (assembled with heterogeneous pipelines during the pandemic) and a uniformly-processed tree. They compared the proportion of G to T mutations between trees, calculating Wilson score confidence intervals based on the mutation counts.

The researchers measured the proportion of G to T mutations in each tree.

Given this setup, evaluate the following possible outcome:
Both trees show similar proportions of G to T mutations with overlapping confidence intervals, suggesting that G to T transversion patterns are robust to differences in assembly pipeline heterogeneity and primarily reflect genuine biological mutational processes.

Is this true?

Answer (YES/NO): NO